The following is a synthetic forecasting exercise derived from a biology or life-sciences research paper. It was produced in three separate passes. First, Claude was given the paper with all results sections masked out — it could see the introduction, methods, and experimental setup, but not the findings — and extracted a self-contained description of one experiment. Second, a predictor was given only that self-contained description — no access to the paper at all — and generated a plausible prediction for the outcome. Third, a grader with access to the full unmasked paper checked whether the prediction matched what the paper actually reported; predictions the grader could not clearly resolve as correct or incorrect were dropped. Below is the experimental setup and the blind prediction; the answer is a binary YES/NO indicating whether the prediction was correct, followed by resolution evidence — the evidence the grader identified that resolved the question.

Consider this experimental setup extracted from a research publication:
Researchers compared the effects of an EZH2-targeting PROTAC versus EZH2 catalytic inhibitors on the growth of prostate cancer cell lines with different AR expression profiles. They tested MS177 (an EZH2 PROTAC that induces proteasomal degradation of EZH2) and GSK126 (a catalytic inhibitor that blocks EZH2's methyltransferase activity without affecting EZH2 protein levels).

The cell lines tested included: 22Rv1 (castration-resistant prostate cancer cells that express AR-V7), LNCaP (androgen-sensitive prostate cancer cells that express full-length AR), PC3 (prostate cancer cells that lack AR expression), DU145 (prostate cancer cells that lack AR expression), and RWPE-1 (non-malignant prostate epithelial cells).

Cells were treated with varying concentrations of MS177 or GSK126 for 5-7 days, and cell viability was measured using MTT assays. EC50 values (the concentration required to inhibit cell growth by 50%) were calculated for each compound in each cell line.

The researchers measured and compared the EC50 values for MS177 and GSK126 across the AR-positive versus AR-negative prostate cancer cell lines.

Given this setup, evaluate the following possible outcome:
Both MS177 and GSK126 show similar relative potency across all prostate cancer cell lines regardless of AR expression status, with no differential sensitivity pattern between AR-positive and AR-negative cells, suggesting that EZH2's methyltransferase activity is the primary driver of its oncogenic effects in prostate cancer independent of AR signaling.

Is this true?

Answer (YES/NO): NO